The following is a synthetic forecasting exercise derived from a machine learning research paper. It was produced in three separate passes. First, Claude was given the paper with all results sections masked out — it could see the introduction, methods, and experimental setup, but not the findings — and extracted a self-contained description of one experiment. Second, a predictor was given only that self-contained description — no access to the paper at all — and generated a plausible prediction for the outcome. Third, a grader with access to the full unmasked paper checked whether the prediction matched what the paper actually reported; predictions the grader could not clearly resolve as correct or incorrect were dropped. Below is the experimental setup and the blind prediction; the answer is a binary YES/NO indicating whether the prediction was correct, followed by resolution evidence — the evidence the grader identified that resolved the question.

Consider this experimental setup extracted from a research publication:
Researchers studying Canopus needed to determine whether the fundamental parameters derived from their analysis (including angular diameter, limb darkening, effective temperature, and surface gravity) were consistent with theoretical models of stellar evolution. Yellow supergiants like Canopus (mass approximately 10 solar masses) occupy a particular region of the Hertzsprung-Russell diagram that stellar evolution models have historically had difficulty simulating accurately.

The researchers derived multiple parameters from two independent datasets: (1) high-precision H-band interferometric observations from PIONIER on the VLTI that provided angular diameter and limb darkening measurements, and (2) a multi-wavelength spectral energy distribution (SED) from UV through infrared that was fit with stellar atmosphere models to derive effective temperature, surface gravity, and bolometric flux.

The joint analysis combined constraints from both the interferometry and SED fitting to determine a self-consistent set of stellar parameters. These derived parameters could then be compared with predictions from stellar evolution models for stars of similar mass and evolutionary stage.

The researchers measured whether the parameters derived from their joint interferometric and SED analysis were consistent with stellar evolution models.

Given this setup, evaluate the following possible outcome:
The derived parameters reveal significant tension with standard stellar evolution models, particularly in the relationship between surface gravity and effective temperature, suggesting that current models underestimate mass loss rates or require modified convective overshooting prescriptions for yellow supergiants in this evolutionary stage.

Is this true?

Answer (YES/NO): NO